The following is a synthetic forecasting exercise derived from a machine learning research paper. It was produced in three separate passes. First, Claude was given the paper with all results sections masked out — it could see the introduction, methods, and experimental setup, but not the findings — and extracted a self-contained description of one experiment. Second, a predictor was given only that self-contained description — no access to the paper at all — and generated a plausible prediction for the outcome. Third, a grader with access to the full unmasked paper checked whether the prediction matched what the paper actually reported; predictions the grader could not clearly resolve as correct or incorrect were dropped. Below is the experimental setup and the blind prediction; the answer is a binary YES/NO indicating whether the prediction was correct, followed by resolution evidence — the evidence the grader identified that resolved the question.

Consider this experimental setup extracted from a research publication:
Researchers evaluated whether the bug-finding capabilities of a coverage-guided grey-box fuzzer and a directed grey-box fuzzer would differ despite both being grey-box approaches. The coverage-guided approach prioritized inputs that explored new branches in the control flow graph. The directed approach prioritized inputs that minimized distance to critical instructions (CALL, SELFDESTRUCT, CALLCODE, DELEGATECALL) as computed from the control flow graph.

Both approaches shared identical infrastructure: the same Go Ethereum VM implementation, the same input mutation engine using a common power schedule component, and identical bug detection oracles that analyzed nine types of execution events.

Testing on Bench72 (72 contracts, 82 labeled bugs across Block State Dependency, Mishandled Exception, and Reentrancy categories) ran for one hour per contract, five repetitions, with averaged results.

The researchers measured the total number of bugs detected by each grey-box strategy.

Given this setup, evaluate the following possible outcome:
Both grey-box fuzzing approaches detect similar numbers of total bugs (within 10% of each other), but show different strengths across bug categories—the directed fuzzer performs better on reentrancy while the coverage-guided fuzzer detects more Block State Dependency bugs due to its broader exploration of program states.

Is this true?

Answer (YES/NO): NO